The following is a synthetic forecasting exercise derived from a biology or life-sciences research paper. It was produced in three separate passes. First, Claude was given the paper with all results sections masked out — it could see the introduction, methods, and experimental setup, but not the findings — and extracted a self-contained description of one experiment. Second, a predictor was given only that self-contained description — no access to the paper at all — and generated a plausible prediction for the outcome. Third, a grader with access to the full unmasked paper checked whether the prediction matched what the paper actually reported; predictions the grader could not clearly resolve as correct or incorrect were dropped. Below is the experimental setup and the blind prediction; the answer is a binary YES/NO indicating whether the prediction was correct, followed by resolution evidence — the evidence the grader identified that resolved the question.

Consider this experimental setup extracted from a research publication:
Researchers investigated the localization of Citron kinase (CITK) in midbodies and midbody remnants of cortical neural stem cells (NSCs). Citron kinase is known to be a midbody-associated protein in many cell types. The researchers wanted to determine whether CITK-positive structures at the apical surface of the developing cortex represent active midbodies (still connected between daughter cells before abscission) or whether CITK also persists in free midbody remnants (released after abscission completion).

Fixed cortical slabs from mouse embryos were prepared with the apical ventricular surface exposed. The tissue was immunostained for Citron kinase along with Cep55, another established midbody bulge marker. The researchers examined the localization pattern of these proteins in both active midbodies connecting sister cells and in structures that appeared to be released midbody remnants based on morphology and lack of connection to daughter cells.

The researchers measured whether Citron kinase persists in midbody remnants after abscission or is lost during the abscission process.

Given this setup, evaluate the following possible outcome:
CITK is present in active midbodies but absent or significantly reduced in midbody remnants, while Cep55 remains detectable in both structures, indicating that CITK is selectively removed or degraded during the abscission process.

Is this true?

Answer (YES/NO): NO